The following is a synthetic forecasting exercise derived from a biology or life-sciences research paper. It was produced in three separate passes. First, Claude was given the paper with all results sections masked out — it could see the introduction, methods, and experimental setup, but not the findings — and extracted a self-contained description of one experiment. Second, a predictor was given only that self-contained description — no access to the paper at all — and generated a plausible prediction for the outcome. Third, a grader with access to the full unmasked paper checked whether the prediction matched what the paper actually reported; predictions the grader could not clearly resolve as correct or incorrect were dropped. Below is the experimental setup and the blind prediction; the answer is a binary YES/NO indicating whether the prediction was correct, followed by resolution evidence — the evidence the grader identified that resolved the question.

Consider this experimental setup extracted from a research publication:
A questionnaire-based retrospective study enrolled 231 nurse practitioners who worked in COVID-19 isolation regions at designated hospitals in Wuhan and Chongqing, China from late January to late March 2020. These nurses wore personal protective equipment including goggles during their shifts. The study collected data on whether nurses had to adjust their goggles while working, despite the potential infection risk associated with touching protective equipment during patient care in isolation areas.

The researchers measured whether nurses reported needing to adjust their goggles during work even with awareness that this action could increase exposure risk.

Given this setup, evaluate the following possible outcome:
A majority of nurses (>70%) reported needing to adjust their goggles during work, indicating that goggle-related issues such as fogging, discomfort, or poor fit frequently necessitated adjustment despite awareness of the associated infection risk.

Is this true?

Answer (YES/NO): NO